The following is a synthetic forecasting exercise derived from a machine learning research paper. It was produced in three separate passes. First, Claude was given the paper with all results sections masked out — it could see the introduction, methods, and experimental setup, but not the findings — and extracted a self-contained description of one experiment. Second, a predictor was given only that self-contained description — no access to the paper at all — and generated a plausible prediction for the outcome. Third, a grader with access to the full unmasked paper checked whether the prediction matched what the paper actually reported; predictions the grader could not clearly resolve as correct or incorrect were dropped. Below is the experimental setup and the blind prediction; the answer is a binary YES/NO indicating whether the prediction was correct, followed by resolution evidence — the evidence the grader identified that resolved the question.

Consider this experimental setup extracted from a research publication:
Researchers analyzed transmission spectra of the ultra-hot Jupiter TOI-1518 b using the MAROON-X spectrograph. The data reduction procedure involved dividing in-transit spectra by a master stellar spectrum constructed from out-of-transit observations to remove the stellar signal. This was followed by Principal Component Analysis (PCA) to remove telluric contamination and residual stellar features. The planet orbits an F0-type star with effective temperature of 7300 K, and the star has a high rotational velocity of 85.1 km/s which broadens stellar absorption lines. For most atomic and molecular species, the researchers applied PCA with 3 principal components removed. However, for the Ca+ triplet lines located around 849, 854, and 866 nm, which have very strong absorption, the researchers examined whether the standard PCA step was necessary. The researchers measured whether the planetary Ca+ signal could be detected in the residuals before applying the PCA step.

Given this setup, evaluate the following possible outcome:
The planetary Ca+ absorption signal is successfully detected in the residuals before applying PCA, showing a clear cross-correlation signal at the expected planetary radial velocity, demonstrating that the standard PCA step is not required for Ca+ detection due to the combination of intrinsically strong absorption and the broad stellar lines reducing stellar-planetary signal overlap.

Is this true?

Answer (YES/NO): YES